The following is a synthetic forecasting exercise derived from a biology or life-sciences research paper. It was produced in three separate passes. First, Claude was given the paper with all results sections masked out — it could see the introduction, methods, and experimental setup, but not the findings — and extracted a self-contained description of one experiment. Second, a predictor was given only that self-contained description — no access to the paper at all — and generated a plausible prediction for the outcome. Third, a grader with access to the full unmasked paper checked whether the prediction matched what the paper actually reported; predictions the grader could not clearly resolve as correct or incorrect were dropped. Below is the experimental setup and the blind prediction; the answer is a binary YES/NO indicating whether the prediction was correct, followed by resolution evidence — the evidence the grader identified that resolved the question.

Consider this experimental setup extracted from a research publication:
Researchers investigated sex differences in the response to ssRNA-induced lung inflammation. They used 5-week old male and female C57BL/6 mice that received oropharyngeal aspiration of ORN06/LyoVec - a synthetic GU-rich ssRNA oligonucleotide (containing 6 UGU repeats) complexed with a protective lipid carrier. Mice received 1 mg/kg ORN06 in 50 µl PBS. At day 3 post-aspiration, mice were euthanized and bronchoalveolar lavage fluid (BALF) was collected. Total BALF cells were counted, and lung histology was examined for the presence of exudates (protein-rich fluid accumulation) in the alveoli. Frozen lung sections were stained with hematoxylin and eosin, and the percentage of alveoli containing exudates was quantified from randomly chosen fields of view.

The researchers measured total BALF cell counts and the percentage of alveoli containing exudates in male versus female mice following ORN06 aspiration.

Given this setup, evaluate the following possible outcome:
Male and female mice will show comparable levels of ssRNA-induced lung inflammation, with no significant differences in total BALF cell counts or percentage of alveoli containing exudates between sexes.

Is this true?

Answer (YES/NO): NO